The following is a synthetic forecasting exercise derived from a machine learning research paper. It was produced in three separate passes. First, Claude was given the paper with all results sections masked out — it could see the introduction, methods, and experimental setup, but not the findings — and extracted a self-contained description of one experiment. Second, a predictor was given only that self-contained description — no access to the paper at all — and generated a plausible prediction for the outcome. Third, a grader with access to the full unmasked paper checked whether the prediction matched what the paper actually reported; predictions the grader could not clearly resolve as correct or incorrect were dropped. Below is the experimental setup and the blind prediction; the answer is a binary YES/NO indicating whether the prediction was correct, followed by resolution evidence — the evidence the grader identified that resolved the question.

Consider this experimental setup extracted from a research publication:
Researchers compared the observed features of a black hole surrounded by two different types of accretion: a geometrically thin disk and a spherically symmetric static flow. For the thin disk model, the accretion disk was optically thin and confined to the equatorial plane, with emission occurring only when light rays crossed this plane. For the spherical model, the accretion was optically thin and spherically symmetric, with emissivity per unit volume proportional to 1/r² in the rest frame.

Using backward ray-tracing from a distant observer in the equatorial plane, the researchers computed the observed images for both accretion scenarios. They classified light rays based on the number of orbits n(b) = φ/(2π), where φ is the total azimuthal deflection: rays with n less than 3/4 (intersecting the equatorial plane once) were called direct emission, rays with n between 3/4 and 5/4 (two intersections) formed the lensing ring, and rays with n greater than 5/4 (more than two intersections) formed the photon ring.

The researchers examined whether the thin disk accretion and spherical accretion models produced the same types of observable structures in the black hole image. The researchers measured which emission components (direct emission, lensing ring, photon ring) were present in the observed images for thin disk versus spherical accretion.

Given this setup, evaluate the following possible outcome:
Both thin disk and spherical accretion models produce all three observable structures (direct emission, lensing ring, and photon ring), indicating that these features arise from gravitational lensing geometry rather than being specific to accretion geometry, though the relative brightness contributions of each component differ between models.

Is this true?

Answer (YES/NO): NO